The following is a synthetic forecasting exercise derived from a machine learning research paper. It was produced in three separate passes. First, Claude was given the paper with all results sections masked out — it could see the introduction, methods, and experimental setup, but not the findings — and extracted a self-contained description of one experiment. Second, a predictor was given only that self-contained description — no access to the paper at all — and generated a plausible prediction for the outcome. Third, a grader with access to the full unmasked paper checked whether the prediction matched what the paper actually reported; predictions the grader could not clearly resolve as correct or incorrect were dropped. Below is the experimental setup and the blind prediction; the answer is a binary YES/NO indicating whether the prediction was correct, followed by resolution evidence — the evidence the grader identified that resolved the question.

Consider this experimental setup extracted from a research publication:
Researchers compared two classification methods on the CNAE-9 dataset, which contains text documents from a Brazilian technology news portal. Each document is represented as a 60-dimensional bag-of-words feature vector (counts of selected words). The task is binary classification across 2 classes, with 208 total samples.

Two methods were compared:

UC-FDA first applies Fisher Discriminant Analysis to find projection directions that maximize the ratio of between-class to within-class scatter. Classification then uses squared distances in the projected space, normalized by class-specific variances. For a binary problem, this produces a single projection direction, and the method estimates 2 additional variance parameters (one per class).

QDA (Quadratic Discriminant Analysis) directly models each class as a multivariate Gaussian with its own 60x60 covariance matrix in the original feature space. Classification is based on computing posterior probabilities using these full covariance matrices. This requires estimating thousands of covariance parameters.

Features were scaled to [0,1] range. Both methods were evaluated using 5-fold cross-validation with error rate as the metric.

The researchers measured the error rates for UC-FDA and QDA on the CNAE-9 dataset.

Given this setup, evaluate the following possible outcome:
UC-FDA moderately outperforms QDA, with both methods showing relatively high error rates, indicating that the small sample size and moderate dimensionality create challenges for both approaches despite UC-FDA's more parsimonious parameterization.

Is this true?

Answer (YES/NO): NO